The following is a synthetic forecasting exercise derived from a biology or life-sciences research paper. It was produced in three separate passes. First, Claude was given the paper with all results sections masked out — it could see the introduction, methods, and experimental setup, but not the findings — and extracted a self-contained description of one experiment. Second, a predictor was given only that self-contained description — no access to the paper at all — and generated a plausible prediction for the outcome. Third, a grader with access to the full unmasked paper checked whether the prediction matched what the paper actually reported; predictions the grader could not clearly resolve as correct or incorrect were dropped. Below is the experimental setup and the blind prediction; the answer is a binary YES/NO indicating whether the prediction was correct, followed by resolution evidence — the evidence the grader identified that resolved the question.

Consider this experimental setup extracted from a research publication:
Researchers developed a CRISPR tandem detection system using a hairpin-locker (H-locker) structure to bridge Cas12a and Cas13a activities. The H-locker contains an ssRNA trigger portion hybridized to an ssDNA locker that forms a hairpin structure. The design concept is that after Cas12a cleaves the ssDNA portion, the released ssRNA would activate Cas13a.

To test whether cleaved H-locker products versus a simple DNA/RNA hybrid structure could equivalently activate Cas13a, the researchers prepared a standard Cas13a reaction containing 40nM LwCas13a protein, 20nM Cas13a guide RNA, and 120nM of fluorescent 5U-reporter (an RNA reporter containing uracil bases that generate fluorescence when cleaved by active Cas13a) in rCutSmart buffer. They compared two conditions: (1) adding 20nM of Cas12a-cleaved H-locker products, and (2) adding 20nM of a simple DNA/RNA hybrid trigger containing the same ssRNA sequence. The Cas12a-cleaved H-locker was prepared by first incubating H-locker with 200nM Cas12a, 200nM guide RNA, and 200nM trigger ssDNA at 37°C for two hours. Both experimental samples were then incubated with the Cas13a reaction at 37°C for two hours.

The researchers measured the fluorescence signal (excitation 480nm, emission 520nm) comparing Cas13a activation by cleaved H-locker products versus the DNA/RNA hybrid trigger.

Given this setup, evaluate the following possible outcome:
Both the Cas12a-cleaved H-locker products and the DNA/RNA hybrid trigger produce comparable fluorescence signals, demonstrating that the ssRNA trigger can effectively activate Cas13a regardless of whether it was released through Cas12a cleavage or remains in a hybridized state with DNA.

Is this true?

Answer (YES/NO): YES